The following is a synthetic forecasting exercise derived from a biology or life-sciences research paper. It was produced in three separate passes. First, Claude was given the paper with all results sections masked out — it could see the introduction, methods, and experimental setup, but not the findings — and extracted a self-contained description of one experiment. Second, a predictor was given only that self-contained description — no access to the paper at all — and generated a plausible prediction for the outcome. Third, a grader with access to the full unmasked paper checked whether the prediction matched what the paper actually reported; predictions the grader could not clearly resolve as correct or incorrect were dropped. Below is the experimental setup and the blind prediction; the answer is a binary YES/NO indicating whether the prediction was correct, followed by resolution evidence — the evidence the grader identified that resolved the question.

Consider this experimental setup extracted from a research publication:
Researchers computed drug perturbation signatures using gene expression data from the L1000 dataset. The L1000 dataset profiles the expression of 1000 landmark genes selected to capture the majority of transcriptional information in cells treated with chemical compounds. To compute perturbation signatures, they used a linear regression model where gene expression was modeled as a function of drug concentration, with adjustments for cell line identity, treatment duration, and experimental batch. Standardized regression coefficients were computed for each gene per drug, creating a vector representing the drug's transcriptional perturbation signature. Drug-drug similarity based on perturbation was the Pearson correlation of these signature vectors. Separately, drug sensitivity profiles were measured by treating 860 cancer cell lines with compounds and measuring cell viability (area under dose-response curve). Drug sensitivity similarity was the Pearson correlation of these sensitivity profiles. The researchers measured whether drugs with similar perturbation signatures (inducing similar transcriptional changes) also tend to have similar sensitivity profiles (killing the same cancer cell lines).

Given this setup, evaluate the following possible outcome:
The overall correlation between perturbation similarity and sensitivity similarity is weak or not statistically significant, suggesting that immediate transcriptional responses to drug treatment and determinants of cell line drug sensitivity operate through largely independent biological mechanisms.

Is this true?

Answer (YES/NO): YES